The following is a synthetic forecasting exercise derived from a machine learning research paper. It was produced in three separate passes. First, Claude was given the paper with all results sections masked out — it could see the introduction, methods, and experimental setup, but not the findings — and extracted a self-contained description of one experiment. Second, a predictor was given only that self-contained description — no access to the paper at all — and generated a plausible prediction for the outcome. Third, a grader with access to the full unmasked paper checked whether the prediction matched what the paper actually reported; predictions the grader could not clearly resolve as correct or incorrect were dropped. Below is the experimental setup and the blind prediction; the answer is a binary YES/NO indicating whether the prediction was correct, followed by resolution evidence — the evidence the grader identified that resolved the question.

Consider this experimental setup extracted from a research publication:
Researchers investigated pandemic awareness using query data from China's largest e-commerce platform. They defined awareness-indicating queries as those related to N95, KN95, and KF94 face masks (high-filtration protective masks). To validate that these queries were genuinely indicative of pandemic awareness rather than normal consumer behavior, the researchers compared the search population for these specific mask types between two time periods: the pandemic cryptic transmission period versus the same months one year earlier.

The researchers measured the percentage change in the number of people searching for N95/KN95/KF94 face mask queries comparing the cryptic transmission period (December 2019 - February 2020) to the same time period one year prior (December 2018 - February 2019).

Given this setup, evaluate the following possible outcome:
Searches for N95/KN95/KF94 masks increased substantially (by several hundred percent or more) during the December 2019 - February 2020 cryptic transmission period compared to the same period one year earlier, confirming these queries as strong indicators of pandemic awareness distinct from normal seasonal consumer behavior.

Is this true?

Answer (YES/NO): YES